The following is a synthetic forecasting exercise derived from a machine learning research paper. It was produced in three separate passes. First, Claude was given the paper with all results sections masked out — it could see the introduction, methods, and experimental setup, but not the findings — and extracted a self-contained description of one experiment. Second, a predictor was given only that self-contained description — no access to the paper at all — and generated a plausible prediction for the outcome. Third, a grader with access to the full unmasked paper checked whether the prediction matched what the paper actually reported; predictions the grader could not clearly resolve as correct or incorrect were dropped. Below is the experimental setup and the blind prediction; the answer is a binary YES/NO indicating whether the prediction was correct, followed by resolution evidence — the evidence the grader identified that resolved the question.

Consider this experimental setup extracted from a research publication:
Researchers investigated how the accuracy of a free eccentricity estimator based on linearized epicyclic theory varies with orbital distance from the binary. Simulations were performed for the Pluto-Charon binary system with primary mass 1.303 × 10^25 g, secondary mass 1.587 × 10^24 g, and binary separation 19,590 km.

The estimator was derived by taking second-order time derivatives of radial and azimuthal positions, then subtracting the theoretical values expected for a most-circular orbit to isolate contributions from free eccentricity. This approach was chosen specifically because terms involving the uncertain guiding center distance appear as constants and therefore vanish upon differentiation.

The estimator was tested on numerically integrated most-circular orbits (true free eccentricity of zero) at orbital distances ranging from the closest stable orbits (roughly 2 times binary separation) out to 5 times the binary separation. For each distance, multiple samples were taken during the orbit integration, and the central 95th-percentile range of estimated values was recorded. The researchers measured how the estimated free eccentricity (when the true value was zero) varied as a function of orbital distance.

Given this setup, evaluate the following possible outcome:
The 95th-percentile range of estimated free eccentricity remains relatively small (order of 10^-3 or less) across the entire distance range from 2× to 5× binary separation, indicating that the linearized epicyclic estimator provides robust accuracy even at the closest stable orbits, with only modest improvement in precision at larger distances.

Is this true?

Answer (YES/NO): NO